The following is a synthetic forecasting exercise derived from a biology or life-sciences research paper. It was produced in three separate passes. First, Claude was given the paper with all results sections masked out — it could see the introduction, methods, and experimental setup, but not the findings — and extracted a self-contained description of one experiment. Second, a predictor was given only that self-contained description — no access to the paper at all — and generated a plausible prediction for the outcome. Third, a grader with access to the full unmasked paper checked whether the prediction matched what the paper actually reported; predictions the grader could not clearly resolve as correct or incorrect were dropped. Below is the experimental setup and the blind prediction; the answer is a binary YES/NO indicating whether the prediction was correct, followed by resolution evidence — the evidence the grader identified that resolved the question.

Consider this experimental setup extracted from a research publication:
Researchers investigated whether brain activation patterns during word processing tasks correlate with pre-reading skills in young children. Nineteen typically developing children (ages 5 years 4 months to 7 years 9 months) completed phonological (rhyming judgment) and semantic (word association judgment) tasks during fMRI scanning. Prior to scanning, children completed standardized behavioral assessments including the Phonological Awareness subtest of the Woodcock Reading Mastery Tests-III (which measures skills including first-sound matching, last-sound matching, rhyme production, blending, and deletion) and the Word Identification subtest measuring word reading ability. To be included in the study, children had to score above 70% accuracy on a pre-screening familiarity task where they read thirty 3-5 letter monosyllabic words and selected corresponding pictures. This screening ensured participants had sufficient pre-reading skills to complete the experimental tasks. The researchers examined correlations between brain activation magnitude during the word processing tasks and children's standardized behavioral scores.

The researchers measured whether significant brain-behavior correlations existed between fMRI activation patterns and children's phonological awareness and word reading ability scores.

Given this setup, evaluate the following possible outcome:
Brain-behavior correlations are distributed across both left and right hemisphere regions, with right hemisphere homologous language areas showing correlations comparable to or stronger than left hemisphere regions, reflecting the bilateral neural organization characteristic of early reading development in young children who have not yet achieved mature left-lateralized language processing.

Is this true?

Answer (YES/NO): NO